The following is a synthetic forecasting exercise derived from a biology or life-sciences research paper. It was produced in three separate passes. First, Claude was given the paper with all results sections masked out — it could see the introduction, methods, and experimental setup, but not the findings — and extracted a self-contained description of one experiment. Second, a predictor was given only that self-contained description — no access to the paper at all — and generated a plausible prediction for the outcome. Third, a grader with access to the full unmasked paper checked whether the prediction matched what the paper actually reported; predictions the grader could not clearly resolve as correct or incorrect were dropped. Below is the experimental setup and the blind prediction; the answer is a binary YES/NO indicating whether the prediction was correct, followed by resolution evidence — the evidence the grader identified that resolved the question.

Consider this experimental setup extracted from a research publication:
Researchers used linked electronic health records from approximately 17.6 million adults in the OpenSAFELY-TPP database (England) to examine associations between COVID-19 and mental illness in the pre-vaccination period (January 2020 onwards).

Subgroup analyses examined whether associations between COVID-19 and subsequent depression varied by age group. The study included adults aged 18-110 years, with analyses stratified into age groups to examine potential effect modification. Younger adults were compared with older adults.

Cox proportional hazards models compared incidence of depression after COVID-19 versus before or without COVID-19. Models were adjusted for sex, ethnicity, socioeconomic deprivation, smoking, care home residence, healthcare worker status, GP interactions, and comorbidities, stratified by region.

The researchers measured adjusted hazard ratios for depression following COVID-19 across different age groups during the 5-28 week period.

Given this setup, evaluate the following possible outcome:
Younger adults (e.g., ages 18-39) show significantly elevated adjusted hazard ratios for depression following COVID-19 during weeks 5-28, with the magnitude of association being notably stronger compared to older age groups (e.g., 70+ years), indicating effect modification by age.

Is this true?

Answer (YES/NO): NO